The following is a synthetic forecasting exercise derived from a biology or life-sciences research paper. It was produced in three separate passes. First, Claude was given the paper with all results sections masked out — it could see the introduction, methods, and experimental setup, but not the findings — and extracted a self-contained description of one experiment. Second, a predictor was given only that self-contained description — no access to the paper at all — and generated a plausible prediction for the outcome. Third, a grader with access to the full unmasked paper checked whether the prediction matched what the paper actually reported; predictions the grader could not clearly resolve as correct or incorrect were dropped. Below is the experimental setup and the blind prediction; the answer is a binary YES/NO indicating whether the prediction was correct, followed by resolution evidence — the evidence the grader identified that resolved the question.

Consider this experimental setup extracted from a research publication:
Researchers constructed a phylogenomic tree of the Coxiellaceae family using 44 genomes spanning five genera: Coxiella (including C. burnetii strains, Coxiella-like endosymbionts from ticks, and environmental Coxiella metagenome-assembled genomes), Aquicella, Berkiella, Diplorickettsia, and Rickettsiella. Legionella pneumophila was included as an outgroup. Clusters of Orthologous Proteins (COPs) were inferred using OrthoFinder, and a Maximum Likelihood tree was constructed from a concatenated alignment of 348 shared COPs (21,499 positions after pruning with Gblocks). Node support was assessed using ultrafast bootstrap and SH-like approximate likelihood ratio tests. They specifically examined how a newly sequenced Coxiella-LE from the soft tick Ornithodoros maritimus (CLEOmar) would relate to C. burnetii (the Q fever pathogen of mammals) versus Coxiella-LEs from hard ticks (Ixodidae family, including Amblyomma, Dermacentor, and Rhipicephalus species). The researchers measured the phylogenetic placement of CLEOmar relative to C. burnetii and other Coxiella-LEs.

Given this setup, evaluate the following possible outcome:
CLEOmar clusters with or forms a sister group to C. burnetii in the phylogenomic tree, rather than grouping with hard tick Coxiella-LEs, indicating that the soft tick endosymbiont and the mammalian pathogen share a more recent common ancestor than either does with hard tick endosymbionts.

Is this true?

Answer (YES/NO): YES